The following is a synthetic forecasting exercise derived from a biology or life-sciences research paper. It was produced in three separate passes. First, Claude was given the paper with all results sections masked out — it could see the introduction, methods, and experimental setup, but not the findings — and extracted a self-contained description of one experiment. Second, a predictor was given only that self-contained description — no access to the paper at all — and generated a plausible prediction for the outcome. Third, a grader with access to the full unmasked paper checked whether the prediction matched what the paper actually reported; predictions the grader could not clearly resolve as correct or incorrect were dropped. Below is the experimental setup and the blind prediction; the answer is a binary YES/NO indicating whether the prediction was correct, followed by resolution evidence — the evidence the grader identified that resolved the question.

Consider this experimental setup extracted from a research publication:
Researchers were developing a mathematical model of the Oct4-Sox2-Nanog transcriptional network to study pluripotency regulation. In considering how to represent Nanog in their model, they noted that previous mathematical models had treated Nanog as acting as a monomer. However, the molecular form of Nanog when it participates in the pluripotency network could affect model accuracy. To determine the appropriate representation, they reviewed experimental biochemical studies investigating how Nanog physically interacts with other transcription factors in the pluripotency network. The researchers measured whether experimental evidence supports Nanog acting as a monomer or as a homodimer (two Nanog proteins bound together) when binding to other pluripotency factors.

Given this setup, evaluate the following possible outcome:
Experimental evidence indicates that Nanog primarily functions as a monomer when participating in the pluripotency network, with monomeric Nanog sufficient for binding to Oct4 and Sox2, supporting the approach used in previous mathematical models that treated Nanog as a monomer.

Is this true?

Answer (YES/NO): NO